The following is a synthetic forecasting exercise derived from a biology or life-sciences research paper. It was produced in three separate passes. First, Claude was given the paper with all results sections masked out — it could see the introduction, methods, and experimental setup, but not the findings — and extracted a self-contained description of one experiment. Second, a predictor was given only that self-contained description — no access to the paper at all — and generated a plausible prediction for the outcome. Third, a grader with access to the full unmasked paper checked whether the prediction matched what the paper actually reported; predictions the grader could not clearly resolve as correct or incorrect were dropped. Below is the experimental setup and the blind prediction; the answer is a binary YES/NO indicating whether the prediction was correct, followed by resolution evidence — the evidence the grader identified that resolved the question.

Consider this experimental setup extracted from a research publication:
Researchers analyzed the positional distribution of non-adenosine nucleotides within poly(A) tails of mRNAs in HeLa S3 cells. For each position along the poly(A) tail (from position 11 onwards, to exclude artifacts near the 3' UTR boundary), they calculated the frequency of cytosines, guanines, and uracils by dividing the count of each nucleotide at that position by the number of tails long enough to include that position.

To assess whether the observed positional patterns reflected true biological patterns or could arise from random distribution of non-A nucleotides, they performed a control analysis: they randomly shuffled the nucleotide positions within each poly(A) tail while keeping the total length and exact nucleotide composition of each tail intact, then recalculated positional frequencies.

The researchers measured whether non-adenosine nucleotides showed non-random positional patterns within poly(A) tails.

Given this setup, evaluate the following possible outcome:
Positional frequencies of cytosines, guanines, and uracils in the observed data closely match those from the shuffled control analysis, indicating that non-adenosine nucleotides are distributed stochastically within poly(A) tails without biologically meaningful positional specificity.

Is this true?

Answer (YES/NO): NO